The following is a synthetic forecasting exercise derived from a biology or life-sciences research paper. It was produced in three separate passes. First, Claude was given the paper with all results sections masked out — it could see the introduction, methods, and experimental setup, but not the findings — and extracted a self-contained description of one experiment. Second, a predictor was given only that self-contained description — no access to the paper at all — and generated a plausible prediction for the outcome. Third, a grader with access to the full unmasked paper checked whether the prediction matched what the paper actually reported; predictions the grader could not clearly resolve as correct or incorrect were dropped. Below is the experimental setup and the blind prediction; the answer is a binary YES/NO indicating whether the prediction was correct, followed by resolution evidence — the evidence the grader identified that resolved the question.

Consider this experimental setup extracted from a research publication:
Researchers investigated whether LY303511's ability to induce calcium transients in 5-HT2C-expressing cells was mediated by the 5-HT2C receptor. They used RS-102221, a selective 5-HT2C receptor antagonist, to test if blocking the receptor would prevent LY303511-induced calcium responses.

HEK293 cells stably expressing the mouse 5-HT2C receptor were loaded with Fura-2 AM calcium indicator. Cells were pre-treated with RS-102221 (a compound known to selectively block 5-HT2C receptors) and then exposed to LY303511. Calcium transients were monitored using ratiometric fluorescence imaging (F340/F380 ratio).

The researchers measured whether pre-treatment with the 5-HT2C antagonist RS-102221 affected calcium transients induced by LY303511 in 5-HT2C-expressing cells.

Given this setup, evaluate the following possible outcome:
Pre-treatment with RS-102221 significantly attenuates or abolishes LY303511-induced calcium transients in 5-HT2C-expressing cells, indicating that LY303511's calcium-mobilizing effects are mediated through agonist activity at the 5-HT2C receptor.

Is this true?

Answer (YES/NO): YES